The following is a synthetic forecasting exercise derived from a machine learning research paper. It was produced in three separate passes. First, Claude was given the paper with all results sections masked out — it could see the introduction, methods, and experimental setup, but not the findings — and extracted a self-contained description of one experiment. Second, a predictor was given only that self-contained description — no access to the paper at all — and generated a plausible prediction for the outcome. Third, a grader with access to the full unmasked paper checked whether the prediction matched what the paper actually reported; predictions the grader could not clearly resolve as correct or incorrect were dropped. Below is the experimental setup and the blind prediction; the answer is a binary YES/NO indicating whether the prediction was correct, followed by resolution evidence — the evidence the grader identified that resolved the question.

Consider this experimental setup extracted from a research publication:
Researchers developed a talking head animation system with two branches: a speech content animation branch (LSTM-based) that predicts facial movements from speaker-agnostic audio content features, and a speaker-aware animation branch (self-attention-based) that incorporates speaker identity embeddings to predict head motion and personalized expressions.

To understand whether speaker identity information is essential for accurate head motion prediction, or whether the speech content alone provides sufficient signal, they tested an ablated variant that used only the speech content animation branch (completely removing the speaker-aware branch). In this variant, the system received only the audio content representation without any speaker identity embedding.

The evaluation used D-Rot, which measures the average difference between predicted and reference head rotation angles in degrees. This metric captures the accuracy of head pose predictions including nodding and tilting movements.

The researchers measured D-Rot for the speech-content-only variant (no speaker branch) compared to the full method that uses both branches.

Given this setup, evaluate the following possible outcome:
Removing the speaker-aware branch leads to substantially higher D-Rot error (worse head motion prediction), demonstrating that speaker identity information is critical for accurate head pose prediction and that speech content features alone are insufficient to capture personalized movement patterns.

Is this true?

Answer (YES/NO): YES